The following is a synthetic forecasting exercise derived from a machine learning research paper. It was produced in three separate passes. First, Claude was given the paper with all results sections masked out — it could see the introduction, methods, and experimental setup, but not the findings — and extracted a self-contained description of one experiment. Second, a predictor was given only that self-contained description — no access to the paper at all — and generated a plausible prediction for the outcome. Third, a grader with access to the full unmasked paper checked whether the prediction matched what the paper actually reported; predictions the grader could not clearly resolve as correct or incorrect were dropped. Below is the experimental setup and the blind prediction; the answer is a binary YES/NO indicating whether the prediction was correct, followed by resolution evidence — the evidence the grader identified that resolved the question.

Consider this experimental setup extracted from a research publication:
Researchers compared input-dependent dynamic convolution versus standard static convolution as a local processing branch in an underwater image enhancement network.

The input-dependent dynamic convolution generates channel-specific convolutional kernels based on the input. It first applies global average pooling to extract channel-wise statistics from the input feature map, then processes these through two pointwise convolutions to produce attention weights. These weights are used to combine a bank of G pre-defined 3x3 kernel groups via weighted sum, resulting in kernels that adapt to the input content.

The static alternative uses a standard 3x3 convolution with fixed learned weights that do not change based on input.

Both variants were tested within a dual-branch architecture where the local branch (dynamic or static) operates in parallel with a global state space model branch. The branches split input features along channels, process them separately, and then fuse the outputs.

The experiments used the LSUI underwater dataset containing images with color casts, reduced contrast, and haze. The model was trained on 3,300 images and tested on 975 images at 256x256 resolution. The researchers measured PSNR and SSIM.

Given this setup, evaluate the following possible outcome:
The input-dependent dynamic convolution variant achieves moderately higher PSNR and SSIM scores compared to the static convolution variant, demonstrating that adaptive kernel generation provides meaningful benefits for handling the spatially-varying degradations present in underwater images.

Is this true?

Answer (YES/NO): YES